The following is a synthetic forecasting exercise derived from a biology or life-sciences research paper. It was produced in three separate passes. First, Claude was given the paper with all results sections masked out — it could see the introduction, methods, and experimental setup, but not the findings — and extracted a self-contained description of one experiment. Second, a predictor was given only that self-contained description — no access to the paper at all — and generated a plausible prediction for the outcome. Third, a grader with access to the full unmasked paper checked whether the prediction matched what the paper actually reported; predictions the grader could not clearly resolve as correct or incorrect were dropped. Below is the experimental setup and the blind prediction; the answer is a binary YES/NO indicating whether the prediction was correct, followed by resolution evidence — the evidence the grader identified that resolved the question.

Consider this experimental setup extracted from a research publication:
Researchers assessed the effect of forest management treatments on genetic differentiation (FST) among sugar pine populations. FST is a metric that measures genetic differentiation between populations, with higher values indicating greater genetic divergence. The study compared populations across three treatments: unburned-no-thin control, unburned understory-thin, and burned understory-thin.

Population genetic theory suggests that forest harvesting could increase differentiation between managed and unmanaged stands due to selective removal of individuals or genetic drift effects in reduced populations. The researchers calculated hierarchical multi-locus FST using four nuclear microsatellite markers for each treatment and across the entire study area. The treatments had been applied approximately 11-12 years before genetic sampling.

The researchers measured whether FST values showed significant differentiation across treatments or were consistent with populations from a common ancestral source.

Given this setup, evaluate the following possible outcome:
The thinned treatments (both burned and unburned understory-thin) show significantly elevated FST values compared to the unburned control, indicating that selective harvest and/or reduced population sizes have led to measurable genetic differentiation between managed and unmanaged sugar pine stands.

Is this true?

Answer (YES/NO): NO